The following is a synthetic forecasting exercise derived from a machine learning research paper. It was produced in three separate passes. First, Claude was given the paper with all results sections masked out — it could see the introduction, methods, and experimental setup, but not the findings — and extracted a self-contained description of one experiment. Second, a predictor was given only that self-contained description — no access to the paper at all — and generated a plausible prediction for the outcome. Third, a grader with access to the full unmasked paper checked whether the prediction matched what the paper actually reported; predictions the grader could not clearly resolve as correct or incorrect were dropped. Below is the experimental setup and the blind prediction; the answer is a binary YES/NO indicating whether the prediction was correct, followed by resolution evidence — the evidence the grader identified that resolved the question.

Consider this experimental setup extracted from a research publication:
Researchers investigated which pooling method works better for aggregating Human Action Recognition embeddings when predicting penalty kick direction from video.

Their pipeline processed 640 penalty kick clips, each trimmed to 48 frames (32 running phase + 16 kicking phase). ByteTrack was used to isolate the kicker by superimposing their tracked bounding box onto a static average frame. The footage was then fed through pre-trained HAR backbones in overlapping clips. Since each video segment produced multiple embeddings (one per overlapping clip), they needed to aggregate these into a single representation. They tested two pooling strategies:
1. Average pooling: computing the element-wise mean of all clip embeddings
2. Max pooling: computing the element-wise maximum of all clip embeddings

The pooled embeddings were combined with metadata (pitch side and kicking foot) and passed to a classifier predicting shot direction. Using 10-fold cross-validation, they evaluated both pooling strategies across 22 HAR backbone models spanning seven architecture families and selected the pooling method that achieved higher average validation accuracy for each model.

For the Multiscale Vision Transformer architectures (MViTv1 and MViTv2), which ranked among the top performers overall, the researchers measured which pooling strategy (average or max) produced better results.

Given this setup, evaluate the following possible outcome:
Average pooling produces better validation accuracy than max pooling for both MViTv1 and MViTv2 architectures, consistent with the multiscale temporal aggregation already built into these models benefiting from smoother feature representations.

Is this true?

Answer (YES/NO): YES